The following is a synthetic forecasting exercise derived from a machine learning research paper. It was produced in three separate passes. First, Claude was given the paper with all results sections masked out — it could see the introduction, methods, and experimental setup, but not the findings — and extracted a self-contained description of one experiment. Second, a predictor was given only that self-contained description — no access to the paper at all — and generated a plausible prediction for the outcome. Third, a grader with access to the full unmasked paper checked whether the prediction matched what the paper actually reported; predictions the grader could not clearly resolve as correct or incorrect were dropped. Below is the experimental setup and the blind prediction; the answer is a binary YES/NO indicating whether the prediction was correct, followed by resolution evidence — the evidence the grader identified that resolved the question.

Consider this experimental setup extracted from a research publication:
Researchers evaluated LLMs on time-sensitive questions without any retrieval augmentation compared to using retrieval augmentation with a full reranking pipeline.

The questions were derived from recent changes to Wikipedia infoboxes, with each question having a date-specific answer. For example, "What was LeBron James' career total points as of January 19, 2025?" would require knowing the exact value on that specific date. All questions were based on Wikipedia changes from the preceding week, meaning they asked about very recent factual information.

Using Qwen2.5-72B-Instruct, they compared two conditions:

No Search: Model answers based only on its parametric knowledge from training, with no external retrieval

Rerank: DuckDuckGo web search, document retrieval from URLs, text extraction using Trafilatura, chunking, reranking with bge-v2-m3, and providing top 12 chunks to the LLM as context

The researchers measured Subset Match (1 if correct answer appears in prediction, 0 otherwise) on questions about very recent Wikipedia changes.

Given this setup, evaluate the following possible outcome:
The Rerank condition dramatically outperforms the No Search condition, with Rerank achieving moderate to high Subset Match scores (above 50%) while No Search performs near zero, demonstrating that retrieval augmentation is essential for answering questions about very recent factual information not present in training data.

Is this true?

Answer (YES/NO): NO